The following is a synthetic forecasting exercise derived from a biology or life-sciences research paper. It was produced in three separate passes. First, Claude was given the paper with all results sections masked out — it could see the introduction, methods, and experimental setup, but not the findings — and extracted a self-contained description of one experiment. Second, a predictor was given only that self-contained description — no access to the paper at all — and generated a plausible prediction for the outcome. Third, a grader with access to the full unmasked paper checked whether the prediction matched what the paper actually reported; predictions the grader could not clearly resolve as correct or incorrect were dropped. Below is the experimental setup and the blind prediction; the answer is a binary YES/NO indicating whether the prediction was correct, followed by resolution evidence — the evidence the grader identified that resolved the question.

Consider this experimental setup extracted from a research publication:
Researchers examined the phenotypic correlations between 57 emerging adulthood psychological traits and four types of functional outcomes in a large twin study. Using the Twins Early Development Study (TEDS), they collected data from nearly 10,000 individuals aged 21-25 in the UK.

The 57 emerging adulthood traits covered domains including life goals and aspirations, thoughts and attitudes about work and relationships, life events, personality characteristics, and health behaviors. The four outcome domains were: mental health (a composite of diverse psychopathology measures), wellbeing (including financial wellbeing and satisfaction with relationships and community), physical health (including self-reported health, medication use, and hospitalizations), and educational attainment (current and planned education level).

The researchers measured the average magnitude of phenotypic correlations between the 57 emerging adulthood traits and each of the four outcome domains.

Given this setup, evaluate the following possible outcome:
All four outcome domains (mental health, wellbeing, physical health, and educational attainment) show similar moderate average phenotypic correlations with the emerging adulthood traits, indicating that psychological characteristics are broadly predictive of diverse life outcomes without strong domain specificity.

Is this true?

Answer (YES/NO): NO